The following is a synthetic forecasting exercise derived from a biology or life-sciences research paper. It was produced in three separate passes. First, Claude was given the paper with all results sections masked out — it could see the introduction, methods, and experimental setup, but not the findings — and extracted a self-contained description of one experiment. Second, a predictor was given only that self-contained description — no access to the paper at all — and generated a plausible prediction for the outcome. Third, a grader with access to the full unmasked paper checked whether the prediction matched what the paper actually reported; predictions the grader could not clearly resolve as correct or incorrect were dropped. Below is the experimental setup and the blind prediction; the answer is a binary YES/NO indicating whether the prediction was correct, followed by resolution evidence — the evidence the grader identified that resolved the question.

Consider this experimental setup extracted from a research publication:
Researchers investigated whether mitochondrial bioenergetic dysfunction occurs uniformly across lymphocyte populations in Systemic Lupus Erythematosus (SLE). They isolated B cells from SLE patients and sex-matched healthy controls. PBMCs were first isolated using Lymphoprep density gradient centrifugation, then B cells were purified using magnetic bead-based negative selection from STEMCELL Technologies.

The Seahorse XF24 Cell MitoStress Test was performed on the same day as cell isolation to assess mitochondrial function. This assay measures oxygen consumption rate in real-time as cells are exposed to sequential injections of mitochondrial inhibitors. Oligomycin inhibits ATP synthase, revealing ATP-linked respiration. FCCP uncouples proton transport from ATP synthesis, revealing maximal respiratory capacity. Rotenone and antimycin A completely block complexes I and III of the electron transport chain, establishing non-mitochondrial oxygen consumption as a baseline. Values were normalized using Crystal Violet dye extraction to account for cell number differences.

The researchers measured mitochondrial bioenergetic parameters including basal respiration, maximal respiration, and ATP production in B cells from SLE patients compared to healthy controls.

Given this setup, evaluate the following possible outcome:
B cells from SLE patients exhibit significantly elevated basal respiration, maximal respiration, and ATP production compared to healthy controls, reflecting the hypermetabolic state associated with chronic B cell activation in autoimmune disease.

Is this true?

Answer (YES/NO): NO